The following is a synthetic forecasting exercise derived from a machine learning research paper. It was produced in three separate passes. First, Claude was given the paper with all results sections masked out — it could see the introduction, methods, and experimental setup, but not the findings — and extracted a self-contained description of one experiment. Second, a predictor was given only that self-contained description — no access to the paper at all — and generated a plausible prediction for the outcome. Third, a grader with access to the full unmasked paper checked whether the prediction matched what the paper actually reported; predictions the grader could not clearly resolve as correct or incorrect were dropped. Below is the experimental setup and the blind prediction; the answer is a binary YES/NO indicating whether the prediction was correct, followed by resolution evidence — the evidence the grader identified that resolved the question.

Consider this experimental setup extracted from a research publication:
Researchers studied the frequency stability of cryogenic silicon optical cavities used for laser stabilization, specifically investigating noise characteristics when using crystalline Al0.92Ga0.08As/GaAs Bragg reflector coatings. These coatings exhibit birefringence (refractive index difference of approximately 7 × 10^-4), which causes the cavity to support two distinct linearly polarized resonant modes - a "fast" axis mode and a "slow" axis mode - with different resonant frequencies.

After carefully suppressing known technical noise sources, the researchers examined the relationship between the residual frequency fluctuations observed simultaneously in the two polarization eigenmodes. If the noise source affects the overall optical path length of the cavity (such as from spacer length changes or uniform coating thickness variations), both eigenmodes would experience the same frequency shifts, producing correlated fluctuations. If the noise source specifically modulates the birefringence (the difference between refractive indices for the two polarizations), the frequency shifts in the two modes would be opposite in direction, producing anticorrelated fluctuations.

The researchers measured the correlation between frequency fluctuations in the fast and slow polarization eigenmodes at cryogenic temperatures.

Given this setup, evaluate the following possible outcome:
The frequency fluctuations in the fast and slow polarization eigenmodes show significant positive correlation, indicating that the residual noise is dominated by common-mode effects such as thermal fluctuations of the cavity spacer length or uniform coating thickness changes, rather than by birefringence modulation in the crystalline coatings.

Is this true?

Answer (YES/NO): NO